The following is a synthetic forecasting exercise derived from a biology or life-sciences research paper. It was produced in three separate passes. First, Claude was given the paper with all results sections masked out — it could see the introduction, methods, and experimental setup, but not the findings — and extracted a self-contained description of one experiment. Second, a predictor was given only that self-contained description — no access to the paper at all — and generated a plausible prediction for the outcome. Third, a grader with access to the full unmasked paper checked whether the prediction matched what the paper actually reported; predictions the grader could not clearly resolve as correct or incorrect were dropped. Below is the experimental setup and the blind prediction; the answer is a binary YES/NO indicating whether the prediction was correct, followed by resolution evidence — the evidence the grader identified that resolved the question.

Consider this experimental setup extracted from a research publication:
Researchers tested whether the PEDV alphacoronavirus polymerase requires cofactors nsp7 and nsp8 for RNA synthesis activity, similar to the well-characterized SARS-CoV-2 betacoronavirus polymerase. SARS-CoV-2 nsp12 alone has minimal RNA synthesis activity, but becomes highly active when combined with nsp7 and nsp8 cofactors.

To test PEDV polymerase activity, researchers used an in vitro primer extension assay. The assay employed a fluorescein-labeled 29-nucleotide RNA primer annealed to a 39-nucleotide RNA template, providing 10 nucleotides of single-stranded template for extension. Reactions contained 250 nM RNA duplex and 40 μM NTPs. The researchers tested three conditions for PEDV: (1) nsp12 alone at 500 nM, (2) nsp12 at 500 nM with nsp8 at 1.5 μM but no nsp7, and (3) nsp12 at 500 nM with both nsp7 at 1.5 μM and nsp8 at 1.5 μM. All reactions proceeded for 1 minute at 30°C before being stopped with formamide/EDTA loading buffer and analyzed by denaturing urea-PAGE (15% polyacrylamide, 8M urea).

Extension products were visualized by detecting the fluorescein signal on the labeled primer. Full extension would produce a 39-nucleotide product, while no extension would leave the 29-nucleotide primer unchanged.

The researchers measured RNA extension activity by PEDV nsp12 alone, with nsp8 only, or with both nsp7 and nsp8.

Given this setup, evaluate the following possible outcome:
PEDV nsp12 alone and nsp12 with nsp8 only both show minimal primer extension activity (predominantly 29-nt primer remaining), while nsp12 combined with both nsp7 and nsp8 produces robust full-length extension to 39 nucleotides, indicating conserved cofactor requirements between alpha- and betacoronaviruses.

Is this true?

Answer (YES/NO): NO